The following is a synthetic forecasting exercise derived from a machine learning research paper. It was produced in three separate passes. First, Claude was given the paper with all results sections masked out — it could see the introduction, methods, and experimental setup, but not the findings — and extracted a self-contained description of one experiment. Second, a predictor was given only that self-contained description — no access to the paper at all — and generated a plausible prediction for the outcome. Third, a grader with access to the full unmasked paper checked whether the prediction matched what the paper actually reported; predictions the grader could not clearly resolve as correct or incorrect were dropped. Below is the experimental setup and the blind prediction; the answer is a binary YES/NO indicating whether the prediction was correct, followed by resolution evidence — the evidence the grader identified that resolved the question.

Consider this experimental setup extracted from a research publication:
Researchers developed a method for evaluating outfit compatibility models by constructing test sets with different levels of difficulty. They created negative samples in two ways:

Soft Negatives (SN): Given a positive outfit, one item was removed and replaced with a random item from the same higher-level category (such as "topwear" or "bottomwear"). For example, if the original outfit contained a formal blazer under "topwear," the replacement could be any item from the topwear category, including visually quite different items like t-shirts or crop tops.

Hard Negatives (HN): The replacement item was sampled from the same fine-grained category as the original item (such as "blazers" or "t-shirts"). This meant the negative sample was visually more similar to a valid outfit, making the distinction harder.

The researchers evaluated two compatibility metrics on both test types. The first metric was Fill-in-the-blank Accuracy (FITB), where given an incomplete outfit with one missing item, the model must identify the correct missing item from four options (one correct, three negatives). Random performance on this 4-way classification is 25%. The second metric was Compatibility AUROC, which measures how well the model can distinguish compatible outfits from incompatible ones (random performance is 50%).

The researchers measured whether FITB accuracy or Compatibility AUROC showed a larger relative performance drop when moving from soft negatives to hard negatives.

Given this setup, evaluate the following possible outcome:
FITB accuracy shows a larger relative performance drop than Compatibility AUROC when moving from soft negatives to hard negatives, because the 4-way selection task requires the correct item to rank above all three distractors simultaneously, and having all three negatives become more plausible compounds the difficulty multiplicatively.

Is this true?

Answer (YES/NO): YES